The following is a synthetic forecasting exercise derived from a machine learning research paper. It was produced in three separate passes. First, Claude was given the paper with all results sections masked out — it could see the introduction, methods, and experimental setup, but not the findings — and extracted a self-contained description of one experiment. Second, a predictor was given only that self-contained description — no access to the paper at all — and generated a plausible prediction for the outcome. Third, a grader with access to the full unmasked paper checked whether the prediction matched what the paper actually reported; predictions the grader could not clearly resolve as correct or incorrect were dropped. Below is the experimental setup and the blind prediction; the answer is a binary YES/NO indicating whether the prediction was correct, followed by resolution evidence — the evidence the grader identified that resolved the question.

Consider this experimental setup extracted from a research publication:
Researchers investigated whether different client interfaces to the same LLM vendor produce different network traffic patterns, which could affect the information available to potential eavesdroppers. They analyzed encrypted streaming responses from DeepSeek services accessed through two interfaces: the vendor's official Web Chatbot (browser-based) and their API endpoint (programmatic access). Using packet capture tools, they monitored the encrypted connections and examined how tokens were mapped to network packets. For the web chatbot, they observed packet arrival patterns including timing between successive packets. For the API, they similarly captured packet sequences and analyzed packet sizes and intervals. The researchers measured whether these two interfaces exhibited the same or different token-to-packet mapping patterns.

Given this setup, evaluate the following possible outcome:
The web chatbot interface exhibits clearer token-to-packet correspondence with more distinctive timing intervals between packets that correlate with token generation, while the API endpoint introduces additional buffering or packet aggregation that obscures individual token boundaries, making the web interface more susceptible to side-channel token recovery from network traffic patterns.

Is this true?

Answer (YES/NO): YES